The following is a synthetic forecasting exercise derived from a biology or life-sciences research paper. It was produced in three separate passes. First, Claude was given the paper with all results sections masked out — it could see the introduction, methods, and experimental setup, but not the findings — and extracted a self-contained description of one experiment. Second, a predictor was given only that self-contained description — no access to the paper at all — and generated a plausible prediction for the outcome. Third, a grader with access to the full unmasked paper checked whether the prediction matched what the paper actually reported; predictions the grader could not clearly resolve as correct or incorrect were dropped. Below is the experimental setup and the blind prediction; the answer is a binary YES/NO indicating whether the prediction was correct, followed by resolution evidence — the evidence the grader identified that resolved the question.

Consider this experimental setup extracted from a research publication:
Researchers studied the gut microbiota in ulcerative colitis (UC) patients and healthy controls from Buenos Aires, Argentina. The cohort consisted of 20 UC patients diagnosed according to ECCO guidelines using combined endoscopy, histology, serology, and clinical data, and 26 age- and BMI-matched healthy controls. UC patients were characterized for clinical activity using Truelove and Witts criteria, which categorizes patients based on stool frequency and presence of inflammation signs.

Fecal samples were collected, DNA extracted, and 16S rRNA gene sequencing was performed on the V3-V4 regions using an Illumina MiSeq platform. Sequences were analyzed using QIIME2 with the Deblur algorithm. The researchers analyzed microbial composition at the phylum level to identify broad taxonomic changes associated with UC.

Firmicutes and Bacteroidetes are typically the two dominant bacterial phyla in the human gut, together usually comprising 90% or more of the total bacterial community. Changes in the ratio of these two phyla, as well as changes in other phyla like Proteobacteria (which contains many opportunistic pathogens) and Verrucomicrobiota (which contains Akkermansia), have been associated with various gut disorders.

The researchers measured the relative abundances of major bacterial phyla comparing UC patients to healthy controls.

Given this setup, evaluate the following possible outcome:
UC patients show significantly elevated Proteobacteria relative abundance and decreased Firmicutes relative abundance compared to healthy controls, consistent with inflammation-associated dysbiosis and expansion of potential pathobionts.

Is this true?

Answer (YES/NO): NO